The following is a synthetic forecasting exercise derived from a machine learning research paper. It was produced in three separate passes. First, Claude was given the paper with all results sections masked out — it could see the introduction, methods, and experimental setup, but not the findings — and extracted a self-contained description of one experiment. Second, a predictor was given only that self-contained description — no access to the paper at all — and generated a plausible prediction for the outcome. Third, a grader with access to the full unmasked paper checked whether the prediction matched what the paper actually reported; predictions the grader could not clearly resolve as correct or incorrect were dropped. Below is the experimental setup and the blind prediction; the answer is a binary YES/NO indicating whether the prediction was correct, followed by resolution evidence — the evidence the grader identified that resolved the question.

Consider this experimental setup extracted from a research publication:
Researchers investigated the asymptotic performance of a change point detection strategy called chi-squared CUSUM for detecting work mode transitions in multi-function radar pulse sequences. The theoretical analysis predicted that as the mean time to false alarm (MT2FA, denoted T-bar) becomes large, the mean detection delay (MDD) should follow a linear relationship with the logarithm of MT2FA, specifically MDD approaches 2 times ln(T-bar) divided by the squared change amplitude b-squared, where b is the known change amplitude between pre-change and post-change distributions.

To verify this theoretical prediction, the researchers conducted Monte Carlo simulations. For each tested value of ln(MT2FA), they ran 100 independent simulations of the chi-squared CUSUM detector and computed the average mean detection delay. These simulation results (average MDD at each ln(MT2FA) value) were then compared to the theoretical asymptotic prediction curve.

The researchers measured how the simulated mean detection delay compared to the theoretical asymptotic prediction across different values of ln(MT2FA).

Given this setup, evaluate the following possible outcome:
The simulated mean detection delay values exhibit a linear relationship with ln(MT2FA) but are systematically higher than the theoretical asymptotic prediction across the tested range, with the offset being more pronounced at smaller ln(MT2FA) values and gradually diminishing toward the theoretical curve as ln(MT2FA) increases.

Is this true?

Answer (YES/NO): NO